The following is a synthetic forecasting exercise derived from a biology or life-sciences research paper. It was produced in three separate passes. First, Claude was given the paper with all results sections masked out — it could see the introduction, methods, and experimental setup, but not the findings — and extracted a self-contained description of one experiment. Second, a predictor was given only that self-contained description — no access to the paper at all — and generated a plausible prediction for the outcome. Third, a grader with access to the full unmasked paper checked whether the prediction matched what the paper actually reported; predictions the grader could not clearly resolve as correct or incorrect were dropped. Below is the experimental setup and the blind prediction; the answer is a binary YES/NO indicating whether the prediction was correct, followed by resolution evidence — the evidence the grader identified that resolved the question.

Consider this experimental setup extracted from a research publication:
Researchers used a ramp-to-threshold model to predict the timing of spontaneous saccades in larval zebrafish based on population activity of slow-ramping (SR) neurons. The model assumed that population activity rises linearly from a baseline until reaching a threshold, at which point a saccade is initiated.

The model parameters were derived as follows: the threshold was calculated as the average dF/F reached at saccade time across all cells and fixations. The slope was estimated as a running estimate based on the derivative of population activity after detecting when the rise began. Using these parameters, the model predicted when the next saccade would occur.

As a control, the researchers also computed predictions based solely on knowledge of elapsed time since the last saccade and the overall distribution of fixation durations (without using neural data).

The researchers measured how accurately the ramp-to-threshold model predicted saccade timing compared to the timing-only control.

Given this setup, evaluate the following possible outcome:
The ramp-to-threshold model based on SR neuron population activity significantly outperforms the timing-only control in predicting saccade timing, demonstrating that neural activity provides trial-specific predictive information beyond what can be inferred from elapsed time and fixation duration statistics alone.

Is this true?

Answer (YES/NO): YES